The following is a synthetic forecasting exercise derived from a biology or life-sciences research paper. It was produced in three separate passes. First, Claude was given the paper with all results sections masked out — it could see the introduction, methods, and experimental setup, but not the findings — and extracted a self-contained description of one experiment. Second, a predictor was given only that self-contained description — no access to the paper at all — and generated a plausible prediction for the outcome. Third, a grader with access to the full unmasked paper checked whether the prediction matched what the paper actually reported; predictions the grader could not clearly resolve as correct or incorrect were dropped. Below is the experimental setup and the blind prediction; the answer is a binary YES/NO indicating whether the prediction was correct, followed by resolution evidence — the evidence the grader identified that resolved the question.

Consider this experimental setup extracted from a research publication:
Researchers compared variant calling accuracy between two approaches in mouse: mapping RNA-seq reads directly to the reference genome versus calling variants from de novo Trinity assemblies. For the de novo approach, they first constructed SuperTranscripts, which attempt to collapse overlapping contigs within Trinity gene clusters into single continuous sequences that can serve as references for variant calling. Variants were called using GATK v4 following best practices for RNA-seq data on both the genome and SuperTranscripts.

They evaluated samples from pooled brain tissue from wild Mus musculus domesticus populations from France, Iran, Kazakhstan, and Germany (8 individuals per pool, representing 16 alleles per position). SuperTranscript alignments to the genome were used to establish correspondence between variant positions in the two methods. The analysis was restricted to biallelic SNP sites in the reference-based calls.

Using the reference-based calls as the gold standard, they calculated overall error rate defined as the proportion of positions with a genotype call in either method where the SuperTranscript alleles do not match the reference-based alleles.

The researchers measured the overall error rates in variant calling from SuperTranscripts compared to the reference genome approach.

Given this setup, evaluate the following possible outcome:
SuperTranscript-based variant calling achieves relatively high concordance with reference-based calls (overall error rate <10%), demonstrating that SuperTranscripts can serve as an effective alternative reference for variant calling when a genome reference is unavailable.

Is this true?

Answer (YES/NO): NO